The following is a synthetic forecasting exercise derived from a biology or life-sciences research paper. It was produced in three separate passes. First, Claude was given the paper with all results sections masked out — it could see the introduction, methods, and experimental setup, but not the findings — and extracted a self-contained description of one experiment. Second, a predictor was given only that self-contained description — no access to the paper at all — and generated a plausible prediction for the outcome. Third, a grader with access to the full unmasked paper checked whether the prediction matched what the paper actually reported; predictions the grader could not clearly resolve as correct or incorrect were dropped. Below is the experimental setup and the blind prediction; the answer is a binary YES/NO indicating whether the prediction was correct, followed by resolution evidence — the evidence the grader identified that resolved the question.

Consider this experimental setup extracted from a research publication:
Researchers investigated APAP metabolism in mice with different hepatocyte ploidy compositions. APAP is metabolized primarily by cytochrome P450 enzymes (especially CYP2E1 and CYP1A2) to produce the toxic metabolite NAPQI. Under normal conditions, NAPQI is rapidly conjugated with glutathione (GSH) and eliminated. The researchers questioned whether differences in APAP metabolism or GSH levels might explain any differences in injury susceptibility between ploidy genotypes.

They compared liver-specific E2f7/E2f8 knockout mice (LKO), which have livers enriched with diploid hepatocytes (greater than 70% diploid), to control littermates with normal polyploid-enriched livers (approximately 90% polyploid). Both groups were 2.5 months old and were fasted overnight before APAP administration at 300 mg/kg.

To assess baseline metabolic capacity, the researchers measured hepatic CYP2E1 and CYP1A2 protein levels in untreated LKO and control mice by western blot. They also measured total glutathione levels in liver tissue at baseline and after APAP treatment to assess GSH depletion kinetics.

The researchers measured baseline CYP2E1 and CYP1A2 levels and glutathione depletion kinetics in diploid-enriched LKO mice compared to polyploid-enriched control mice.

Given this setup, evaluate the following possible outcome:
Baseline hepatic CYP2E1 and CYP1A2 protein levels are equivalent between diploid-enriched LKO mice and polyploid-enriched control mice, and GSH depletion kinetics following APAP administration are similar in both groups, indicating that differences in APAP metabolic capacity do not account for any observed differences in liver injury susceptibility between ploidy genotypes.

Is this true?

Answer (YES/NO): YES